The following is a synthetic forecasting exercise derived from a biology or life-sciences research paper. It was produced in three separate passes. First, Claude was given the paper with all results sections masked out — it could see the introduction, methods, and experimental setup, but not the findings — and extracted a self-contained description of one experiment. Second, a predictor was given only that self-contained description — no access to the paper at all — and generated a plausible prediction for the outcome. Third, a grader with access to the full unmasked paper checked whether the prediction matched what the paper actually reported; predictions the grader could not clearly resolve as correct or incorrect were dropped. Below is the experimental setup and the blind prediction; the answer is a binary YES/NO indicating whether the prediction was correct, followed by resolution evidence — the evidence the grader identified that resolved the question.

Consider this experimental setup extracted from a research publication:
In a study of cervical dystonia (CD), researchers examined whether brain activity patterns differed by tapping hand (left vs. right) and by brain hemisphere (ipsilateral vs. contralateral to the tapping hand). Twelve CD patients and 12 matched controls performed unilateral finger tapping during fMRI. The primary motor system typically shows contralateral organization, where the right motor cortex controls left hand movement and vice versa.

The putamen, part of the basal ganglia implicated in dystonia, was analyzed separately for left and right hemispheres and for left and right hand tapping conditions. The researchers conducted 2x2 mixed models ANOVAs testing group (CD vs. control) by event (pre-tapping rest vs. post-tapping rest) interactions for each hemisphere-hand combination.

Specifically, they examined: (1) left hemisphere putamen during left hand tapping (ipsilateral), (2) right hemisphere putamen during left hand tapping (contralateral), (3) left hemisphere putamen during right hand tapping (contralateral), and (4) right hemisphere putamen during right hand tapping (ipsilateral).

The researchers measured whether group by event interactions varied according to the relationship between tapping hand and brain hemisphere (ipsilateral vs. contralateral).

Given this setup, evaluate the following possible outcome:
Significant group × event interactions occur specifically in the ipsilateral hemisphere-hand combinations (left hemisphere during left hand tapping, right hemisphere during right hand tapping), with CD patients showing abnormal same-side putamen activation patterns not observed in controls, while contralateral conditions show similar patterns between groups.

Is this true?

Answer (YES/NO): NO